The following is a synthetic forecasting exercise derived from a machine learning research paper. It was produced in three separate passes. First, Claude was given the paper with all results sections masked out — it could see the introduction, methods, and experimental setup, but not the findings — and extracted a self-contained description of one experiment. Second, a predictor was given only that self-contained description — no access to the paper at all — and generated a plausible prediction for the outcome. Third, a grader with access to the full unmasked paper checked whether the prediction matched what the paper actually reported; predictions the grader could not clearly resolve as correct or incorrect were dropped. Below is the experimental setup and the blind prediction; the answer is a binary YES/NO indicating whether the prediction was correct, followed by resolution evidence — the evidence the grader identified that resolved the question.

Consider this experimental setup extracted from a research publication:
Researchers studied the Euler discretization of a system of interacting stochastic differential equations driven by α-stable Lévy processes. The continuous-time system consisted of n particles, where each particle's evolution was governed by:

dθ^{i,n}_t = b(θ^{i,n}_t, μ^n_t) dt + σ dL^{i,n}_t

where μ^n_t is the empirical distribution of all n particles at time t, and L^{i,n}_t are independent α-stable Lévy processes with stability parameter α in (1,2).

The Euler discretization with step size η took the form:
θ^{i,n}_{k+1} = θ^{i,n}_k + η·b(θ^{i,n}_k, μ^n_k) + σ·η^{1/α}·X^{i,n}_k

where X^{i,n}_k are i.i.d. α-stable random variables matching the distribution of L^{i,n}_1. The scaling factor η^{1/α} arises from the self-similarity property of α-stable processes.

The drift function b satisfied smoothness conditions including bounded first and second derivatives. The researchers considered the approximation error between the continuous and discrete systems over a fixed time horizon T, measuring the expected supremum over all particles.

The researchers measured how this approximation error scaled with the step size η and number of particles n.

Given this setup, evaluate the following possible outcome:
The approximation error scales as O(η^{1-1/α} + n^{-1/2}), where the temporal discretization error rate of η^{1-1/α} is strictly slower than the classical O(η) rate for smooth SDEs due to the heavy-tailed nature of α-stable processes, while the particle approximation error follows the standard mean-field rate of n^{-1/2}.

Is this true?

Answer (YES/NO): NO